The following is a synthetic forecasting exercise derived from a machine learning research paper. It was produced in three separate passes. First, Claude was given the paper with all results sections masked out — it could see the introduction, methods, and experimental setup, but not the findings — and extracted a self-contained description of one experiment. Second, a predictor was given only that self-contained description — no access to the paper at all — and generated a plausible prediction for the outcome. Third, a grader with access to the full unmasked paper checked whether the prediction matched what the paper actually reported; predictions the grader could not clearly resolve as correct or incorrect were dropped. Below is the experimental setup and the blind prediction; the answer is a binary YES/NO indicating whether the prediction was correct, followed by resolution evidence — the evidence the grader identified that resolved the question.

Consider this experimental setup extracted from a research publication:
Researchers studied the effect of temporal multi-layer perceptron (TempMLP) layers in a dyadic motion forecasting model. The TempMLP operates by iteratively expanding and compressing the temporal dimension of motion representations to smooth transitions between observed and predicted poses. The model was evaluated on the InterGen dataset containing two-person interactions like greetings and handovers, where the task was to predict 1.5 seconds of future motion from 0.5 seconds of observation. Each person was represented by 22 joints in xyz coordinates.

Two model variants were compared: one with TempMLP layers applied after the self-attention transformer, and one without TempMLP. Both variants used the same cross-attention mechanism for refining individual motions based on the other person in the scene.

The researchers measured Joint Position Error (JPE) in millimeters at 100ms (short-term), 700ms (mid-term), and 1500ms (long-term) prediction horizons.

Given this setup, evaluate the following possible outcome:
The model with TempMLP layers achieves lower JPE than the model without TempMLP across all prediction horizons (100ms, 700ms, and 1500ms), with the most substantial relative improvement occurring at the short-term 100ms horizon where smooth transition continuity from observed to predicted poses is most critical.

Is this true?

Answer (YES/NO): NO